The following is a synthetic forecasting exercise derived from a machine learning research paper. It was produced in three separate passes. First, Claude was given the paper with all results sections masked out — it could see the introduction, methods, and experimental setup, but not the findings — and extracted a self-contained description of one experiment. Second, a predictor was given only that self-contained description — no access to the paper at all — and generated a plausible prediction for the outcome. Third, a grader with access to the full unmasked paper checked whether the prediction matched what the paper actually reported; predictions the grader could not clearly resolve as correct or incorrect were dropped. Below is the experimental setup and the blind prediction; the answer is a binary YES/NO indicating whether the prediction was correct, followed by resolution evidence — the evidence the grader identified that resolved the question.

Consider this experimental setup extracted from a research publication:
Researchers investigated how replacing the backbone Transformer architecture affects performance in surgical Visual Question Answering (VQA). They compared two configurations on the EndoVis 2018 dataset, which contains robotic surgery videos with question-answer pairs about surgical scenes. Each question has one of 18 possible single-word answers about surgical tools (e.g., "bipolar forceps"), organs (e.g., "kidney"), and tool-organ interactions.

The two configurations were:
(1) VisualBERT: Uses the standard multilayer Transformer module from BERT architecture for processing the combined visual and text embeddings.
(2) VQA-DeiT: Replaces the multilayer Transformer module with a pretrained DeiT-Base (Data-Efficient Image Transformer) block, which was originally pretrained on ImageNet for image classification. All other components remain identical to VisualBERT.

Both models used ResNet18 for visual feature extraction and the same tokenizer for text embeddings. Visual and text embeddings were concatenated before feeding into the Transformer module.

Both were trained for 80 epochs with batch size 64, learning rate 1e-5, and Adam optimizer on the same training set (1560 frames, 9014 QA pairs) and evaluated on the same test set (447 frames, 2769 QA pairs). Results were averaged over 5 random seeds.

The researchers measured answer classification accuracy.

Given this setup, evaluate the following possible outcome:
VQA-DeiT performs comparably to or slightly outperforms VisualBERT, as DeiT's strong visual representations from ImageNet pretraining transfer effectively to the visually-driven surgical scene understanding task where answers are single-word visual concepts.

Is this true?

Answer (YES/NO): NO